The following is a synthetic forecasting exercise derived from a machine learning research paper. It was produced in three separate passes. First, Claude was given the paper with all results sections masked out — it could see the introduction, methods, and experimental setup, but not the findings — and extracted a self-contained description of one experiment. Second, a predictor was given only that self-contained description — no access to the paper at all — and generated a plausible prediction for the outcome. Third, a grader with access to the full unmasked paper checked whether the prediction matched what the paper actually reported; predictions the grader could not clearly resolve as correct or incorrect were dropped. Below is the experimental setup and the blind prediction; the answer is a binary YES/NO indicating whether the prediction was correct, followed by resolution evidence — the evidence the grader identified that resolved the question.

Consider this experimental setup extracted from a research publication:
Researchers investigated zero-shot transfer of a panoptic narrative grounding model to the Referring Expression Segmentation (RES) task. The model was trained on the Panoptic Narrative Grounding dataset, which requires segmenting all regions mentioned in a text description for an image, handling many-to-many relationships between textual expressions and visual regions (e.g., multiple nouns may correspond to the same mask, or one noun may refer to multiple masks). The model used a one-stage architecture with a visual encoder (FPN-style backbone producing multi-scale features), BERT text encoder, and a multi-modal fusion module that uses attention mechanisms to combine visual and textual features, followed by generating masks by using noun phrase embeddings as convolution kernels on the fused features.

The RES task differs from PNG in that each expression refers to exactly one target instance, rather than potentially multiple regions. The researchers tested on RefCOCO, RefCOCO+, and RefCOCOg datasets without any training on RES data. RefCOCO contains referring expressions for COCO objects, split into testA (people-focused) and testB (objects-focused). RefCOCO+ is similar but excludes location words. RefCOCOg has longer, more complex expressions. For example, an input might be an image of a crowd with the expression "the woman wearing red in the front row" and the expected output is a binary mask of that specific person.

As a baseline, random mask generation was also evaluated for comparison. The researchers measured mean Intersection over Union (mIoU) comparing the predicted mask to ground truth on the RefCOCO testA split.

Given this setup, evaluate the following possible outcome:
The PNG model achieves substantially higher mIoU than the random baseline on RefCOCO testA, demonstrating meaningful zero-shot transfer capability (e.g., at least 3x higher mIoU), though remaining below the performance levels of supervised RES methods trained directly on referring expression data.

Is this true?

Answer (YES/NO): YES